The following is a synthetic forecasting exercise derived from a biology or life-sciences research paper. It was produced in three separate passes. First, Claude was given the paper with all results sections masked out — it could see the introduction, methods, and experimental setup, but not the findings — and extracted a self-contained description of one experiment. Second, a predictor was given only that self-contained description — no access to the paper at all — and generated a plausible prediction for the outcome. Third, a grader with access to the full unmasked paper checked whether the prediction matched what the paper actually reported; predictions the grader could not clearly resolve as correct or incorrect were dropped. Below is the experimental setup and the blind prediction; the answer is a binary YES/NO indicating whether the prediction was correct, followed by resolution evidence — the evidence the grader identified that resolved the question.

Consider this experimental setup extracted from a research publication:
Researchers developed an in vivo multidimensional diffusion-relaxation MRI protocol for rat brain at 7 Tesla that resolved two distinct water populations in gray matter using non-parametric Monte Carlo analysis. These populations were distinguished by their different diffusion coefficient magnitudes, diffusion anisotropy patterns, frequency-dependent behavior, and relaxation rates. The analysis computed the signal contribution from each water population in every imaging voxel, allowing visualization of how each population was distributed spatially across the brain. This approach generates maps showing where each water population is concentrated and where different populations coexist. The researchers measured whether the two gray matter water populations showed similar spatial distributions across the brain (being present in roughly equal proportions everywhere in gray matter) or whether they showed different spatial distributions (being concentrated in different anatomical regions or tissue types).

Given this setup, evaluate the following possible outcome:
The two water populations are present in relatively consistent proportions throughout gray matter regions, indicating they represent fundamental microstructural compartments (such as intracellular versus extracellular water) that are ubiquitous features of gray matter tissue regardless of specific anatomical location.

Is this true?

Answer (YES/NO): NO